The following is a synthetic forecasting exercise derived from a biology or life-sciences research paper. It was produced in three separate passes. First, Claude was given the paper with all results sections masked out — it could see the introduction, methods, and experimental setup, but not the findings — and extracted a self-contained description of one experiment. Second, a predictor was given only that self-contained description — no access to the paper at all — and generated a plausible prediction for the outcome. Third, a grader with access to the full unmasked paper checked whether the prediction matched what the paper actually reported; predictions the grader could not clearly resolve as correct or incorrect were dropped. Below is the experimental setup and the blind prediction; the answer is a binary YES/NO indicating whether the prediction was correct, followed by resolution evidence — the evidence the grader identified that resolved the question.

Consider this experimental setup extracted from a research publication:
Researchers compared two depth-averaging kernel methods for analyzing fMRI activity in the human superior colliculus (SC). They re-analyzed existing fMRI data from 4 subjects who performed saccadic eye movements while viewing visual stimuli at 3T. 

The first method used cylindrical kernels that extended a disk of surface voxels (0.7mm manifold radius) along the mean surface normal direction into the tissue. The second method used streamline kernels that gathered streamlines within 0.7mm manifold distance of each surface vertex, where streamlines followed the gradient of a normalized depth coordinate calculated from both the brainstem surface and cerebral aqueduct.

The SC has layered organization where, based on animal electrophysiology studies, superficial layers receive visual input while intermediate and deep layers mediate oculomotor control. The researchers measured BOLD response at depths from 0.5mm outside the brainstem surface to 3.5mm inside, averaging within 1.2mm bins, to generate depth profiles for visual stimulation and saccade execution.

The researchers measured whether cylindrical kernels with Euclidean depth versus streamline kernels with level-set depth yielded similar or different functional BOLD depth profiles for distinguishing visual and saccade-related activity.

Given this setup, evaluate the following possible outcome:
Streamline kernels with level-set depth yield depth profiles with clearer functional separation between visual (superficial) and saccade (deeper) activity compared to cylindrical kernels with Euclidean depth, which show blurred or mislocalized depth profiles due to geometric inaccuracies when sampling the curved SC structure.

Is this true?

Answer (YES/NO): NO